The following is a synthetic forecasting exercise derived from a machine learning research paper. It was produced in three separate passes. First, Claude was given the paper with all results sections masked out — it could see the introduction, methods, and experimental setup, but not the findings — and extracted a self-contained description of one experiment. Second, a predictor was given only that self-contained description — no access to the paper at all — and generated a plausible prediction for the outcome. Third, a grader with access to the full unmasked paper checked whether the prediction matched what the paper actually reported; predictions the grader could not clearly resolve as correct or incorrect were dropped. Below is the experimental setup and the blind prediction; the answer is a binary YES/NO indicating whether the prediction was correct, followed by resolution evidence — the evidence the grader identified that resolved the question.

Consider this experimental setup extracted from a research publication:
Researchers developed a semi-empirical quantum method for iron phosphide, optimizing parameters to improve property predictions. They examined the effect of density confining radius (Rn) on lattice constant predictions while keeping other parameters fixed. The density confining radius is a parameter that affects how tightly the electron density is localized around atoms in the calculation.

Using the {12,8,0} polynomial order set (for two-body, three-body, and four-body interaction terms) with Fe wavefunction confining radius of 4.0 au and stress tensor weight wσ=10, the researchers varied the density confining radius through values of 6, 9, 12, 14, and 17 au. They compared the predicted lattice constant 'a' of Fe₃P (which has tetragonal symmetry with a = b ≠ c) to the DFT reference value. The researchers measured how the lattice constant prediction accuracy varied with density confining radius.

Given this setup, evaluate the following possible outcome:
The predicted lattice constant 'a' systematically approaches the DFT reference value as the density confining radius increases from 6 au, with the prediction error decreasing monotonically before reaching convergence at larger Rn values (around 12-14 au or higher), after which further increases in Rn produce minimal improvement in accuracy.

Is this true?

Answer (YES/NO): NO